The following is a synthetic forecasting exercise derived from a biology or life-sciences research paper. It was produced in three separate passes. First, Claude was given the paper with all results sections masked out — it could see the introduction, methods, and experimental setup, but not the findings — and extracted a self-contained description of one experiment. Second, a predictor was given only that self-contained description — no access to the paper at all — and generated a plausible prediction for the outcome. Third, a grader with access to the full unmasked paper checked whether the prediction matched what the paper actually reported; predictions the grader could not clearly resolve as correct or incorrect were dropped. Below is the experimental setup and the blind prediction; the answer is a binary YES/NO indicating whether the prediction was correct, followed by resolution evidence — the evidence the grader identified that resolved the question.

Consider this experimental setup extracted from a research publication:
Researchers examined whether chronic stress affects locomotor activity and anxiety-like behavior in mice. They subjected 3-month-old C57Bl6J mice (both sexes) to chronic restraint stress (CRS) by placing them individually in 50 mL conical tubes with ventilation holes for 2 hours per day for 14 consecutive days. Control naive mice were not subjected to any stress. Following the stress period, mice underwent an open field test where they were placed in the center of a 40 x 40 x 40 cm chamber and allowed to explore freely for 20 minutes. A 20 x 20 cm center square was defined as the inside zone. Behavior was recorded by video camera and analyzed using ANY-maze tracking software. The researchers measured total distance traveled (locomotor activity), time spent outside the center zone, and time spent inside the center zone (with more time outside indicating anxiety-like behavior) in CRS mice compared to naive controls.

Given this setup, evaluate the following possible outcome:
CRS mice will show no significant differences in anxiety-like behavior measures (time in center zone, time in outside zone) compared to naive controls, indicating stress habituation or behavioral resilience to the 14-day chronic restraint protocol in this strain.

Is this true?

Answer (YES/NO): YES